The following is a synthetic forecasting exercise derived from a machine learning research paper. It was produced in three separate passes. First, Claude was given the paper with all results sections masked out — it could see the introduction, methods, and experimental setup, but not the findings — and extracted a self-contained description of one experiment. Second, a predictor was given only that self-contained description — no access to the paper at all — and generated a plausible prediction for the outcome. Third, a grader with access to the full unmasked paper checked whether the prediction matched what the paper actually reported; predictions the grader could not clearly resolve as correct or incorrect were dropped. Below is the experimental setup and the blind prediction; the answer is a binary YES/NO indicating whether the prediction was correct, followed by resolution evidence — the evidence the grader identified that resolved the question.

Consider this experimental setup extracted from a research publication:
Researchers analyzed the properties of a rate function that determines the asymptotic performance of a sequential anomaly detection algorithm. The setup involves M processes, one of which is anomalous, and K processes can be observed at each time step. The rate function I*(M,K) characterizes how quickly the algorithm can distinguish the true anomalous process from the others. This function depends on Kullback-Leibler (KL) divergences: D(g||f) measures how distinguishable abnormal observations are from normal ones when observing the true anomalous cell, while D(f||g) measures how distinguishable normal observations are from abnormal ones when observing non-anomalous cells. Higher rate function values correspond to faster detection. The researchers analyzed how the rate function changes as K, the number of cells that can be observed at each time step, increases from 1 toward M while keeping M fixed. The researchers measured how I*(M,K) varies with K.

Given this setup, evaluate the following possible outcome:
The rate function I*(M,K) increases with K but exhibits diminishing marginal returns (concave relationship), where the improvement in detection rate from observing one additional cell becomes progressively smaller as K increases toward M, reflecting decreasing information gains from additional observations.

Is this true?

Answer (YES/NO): NO